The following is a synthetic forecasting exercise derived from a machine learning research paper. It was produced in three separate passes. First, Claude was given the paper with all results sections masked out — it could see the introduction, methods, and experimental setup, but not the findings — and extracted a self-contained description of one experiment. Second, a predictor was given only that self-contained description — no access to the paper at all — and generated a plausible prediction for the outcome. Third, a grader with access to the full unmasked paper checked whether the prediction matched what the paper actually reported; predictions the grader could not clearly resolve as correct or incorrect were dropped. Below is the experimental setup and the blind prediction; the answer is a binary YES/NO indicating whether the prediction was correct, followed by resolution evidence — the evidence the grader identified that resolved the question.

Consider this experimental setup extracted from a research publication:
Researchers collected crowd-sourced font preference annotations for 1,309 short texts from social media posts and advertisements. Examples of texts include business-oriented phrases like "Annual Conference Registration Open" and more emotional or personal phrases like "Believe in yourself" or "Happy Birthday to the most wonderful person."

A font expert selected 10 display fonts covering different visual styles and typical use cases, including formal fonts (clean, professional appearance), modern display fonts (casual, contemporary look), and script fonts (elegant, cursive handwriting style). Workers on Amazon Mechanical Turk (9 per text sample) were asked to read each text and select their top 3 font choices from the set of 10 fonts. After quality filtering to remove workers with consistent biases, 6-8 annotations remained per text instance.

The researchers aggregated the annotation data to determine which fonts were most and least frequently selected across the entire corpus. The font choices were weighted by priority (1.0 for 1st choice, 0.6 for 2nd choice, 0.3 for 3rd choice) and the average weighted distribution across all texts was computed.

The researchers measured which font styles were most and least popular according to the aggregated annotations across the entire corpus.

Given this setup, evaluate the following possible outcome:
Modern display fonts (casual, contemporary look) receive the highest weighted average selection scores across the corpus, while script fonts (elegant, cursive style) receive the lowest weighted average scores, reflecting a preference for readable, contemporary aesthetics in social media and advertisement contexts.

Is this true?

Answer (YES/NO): NO